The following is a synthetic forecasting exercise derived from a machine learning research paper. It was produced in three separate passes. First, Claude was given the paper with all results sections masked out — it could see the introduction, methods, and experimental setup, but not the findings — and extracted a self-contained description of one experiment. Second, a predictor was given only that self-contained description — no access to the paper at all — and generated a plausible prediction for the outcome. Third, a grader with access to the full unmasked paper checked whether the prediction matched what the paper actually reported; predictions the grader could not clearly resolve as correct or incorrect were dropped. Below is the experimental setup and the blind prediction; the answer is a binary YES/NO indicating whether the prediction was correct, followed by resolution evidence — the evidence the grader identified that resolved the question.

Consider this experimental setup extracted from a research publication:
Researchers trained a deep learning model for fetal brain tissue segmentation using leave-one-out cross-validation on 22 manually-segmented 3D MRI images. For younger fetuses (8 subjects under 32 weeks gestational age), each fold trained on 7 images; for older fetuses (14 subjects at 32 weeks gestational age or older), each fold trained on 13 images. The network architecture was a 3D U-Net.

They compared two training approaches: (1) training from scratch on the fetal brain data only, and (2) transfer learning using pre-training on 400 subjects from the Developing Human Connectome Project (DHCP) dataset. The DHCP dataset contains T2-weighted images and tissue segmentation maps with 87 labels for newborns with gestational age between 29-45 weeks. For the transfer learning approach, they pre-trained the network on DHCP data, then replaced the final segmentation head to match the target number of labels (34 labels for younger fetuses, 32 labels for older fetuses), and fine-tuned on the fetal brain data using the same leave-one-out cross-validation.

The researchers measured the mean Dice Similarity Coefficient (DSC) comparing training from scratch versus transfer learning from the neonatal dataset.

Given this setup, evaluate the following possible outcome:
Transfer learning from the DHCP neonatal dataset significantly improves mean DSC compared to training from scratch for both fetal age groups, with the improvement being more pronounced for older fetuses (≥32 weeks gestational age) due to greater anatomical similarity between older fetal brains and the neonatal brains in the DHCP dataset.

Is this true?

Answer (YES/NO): NO